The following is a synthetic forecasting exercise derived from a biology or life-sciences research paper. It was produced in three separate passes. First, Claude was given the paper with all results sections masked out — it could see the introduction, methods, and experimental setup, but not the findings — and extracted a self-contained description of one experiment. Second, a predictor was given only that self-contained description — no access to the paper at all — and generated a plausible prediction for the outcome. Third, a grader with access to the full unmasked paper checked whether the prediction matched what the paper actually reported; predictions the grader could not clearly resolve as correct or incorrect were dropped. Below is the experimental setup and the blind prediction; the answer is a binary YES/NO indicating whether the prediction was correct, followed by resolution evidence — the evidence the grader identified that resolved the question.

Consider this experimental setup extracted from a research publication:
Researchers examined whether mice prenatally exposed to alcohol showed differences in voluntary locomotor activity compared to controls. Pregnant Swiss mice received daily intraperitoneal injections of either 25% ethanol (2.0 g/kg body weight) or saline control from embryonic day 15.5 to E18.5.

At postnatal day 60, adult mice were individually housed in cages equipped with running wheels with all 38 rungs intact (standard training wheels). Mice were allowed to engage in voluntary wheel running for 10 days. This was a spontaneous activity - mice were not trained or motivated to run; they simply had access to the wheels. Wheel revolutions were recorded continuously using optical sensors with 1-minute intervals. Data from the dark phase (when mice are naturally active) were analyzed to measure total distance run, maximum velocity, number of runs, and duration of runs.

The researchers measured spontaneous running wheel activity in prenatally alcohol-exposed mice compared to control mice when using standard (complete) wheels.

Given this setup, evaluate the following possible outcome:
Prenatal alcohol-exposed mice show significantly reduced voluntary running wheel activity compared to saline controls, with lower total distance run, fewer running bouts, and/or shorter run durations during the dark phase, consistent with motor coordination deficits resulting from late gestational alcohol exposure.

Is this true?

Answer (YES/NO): NO